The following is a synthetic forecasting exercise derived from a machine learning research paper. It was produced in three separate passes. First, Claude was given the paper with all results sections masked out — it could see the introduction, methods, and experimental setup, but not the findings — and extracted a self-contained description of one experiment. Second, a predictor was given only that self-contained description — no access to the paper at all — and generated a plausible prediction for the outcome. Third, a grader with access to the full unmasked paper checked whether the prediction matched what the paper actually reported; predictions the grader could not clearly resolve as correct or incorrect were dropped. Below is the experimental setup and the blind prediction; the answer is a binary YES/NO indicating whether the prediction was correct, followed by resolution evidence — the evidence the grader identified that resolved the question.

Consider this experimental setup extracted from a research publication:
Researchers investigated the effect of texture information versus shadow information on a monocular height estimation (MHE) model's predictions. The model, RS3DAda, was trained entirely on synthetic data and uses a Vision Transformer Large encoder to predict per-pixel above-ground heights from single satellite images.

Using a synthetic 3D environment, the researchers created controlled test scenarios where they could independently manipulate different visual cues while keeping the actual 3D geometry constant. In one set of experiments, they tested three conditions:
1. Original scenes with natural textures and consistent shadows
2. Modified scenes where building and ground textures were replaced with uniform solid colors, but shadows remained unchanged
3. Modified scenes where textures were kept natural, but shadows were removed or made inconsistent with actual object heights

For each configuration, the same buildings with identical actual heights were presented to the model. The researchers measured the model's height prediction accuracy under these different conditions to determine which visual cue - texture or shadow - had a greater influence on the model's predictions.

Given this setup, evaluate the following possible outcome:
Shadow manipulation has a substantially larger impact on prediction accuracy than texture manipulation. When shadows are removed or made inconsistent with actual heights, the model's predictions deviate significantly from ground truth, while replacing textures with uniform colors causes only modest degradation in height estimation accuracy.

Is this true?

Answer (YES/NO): YES